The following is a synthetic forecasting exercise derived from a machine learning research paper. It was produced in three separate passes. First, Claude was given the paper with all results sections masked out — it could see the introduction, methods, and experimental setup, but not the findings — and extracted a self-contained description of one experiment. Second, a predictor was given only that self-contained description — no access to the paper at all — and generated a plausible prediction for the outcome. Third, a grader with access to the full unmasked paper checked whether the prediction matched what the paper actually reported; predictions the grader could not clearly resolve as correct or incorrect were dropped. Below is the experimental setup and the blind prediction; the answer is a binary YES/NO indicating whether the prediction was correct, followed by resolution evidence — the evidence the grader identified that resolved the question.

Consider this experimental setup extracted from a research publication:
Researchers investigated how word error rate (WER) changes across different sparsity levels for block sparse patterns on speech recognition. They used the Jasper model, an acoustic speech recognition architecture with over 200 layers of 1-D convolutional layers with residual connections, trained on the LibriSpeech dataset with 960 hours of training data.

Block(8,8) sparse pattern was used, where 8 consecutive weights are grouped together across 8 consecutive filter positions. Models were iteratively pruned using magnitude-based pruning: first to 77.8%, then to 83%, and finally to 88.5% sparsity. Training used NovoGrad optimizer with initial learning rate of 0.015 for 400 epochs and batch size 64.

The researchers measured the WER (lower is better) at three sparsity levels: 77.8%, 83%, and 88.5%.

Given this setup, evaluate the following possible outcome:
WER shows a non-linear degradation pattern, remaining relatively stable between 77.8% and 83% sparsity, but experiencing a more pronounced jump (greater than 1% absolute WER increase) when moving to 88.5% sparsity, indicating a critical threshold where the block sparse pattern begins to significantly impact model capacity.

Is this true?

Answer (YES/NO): NO